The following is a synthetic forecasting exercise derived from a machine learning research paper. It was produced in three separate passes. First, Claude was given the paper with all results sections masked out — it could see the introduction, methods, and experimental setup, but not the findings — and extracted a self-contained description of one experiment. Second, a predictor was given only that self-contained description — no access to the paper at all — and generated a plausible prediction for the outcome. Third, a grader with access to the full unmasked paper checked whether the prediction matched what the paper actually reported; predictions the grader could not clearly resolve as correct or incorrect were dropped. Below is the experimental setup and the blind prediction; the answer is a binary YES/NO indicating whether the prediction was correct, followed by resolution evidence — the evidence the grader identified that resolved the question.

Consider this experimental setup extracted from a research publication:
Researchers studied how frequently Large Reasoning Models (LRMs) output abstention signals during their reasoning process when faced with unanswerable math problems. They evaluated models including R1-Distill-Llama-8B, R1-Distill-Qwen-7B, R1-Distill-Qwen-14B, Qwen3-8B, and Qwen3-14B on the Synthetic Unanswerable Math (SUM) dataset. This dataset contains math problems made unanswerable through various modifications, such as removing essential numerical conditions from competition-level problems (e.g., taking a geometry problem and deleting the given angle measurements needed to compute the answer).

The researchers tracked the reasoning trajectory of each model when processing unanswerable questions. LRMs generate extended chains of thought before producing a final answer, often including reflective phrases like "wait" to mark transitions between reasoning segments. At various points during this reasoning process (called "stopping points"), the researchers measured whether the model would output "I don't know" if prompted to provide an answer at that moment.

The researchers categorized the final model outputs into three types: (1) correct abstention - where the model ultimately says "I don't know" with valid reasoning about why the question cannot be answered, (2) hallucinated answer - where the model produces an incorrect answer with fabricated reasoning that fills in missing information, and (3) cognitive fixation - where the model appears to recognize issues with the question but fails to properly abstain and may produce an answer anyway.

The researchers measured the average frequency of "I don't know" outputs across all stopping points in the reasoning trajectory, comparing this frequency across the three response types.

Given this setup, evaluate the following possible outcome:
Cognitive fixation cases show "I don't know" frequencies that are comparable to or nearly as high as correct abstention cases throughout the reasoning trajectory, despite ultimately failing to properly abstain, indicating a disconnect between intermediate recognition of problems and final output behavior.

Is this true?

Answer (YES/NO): NO